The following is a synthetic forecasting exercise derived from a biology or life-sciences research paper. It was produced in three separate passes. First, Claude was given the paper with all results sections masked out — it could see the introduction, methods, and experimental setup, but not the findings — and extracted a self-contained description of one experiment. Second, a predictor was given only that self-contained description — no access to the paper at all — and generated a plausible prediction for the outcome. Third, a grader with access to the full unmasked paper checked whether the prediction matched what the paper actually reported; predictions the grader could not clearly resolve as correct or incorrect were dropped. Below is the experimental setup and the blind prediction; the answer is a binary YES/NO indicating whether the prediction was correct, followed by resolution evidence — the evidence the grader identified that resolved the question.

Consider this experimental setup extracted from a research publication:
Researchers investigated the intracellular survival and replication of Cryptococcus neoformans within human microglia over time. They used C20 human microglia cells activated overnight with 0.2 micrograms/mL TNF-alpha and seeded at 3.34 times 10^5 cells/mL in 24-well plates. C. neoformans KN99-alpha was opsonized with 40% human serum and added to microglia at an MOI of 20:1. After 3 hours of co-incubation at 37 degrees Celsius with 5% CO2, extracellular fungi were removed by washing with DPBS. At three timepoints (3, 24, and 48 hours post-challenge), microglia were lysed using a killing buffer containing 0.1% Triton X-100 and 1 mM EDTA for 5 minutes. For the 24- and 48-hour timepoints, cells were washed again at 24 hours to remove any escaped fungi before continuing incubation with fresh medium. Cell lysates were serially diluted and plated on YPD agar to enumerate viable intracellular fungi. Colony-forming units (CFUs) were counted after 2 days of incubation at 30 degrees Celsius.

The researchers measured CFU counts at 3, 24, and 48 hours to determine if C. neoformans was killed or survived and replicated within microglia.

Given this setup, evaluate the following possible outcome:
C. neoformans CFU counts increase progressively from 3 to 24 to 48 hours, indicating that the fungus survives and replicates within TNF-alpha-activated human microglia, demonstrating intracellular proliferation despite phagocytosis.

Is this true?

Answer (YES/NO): YES